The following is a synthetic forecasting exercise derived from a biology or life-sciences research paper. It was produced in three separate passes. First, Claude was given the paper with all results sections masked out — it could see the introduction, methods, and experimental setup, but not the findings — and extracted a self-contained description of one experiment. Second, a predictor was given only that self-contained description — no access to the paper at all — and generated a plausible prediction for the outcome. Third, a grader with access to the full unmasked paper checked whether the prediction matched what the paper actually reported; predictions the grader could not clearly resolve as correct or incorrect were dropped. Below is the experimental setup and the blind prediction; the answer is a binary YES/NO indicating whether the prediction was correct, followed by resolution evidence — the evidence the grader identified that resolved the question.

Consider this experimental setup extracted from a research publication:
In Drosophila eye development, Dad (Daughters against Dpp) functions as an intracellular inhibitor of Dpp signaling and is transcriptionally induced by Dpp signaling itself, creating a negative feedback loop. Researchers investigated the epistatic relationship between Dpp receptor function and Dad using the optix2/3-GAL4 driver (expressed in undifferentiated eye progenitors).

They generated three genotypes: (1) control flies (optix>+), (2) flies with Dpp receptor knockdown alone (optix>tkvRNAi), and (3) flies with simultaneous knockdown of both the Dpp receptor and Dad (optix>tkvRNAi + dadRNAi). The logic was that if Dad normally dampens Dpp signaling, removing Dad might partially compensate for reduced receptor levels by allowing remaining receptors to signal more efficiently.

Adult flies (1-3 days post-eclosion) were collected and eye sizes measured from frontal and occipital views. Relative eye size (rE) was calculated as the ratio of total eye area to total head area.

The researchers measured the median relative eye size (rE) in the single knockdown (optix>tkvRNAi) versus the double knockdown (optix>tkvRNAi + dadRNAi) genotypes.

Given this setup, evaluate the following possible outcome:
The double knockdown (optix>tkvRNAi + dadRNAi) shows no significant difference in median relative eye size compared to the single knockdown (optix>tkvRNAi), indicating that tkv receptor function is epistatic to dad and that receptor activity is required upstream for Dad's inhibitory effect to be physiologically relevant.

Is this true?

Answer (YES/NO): NO